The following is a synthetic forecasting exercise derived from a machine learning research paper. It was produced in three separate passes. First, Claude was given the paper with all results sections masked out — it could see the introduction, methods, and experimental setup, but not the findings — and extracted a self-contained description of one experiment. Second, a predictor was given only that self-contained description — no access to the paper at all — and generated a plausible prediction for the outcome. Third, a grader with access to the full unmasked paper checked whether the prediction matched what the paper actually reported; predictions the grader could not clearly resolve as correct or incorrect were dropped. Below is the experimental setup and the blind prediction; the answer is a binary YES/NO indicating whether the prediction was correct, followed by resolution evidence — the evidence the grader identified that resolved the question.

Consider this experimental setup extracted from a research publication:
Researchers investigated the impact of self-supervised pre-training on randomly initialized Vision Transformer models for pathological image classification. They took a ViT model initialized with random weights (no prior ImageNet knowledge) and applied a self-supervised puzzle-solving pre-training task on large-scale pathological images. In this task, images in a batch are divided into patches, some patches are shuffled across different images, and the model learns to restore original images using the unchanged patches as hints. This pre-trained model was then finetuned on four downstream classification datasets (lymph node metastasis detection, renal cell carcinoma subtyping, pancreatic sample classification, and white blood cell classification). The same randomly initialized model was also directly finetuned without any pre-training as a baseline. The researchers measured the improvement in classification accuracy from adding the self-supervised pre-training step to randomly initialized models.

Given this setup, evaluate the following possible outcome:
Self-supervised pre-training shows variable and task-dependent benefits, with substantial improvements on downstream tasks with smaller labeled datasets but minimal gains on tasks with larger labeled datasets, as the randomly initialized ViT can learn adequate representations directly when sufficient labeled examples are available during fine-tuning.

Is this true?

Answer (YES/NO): NO